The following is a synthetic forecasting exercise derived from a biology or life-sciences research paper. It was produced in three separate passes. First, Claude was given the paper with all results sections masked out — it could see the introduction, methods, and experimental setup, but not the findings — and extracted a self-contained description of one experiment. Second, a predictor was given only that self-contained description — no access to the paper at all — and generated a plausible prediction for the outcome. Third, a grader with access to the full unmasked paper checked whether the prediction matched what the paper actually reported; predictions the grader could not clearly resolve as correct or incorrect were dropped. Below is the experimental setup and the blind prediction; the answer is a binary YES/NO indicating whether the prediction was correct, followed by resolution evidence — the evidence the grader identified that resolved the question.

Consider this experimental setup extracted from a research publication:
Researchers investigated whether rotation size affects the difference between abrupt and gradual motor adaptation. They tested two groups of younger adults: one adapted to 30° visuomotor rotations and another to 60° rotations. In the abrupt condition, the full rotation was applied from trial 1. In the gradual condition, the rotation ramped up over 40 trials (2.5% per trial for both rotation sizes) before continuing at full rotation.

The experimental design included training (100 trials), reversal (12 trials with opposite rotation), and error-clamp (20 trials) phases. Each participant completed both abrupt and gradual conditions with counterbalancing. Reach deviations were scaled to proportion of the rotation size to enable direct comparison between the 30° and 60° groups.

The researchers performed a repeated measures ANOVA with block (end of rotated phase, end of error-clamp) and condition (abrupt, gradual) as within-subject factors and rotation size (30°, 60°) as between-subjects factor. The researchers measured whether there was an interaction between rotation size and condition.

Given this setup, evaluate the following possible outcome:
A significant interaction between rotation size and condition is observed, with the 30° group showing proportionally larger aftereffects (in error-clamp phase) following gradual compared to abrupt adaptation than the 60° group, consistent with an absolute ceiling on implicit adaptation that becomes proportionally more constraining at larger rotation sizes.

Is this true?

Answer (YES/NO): NO